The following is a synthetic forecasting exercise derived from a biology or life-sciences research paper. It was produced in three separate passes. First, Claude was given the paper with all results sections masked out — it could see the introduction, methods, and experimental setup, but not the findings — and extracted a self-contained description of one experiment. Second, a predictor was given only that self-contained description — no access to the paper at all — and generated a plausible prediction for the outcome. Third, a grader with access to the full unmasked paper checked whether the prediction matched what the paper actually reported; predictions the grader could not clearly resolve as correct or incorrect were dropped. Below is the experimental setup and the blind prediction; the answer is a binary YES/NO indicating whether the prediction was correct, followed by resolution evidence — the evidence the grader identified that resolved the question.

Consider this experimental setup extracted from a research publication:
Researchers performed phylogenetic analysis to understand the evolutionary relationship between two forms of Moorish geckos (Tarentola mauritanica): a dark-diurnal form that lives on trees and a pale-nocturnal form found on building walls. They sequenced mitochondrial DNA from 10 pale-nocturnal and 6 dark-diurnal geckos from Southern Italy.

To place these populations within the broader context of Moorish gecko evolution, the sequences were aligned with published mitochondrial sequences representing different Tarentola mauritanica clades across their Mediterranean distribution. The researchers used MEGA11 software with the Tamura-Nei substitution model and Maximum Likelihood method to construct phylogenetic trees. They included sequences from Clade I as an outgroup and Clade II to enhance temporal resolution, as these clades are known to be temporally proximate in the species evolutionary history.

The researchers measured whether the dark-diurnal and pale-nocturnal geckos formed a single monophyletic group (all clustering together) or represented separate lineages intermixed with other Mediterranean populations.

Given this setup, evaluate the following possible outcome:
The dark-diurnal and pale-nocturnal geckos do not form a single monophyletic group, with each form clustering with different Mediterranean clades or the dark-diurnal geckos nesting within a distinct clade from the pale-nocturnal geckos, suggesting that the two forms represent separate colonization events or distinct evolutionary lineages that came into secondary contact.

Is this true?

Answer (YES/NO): NO